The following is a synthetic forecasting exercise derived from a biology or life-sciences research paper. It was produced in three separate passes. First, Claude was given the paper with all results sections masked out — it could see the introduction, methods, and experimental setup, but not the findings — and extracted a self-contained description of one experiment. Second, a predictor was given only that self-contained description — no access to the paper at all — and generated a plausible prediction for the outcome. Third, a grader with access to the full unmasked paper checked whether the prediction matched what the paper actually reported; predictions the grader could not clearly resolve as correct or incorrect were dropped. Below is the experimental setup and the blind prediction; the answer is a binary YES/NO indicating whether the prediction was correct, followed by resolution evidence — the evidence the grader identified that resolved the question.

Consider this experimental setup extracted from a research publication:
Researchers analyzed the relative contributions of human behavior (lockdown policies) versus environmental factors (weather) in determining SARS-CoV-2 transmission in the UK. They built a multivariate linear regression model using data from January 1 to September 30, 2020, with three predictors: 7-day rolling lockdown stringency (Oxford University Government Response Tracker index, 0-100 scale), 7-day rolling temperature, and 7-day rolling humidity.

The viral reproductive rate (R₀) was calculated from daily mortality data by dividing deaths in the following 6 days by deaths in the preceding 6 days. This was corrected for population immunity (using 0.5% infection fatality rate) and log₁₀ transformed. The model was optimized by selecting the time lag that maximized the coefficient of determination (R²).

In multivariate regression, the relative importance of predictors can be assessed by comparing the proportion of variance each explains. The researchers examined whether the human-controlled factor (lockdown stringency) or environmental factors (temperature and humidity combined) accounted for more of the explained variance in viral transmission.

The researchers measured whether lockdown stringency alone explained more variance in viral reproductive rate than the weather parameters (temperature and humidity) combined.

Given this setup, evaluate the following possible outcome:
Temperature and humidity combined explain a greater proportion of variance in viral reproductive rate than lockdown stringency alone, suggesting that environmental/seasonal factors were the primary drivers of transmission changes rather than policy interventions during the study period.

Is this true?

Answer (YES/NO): NO